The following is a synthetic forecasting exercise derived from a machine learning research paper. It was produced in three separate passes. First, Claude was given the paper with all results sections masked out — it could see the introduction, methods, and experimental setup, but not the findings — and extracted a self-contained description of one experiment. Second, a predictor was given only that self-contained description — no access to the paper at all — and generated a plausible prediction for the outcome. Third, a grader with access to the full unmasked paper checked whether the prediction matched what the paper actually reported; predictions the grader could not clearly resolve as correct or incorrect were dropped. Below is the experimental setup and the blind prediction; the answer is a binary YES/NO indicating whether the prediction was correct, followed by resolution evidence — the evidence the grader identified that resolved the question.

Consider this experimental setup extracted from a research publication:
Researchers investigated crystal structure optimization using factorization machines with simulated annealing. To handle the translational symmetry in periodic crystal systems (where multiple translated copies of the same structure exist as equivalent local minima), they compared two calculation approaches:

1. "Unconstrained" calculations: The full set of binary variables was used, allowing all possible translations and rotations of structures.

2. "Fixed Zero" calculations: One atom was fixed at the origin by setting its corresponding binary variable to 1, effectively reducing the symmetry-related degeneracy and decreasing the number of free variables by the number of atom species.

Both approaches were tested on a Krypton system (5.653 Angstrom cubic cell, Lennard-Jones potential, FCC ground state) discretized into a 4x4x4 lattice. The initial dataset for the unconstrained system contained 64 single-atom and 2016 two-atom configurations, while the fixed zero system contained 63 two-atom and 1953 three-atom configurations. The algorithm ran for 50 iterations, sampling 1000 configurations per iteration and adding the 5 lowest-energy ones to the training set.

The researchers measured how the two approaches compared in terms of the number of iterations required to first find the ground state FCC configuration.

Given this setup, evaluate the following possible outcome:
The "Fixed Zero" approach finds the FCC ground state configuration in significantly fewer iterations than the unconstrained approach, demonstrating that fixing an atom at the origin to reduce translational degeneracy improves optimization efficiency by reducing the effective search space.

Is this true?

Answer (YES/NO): NO